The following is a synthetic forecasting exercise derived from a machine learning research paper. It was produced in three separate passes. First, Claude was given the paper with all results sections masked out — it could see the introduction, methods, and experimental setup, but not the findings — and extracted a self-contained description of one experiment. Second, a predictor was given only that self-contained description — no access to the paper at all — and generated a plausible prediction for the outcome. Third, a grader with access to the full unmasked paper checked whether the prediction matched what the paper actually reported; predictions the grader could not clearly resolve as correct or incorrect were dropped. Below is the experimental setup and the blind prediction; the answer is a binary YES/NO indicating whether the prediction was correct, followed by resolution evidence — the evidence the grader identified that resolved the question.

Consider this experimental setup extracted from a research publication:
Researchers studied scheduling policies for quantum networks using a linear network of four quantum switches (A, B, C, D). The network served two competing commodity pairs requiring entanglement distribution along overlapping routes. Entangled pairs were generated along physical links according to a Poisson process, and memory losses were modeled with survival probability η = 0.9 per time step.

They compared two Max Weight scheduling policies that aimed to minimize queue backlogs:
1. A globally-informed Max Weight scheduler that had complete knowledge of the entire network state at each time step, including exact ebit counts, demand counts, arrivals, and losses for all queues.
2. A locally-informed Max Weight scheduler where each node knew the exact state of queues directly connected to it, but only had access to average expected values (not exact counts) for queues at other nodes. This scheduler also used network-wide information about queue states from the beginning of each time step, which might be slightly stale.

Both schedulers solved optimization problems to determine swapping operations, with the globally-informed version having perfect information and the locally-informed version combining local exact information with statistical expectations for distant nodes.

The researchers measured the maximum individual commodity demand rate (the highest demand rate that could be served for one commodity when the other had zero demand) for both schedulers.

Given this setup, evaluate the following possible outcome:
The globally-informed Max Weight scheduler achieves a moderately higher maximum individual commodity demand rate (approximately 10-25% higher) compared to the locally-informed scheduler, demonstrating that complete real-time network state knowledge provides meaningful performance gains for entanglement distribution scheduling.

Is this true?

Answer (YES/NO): NO